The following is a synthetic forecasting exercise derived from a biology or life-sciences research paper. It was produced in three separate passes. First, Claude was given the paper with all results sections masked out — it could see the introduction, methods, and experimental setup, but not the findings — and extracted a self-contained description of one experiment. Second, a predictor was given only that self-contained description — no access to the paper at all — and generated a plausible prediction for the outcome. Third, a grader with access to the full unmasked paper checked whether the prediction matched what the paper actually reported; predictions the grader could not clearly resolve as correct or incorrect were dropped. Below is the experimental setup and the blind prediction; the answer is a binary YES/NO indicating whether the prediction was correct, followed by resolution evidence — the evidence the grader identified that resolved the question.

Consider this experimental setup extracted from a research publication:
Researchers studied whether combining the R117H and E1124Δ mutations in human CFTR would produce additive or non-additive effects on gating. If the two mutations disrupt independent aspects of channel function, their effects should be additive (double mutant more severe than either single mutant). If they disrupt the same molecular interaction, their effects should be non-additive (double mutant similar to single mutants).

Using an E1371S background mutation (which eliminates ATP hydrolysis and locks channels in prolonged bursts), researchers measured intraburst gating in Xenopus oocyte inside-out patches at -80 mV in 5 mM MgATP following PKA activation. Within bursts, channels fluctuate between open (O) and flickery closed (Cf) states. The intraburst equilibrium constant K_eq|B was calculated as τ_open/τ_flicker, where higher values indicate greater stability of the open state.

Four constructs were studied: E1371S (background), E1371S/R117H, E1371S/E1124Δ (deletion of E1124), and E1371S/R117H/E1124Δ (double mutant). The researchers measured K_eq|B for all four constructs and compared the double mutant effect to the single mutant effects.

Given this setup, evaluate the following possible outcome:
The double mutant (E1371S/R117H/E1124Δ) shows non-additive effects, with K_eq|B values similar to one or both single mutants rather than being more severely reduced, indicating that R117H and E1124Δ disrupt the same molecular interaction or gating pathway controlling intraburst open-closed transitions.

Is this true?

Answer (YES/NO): NO